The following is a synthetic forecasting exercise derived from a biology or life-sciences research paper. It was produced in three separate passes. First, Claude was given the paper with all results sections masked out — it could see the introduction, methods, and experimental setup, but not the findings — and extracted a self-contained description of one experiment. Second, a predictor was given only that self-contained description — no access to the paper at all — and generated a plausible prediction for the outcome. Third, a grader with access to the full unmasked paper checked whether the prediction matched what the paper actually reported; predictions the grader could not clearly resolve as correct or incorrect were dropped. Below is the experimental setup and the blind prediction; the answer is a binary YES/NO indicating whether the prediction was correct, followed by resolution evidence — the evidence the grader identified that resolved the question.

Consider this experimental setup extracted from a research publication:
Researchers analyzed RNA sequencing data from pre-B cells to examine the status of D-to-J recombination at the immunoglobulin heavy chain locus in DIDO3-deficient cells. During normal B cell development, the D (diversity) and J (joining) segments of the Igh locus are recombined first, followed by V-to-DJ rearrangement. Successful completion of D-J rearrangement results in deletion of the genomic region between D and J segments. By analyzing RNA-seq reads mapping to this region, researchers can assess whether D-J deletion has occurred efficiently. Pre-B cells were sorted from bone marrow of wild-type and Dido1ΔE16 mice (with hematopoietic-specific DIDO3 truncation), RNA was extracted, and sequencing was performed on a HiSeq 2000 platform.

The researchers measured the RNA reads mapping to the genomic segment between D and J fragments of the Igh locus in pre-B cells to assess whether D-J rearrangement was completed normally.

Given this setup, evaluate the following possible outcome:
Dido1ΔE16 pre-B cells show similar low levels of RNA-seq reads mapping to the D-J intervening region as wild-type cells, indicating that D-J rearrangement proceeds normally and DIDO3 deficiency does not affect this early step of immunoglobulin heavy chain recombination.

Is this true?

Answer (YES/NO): NO